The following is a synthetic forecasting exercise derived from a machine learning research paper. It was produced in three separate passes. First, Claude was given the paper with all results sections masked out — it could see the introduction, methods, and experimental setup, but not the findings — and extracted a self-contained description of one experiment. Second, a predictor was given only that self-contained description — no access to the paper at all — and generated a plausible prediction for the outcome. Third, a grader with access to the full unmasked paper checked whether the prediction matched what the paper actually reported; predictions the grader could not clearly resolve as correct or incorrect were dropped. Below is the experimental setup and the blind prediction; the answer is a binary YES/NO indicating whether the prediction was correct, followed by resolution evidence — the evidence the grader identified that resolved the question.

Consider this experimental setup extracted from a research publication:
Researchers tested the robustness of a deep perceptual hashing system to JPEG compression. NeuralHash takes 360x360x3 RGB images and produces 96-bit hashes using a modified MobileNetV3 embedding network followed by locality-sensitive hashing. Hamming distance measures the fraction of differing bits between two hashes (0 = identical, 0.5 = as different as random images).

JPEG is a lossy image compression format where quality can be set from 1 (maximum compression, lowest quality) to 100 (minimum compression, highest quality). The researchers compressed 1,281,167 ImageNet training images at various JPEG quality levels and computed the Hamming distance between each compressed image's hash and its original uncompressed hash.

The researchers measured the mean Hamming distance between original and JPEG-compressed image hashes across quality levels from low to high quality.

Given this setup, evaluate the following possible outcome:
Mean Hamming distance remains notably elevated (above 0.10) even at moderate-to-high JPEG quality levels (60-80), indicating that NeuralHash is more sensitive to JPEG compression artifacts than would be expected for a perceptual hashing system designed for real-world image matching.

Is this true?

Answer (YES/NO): NO